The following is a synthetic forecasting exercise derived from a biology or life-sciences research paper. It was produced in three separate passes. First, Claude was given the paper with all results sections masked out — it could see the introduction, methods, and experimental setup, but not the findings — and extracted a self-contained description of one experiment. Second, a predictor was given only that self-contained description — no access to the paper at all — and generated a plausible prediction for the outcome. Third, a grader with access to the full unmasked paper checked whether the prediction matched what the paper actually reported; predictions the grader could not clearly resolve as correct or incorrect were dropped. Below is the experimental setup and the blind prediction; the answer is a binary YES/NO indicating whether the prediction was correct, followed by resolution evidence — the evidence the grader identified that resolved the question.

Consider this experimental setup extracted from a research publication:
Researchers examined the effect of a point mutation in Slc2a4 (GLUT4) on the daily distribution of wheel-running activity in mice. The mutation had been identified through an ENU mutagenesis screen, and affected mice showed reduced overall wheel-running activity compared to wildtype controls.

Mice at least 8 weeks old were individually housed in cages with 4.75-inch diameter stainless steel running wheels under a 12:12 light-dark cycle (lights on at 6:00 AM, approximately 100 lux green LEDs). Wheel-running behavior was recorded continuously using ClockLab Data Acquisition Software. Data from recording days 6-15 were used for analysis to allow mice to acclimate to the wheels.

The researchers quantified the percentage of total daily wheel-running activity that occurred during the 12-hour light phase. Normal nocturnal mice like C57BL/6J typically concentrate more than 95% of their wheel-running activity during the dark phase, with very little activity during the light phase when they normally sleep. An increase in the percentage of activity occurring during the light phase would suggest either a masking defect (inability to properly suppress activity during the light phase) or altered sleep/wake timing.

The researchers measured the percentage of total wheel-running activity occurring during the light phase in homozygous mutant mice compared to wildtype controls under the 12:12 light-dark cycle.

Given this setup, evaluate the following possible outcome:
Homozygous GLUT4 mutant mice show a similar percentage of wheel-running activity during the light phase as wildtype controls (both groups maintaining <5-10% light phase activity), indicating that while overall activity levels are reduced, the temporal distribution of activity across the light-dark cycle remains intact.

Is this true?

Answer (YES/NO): NO